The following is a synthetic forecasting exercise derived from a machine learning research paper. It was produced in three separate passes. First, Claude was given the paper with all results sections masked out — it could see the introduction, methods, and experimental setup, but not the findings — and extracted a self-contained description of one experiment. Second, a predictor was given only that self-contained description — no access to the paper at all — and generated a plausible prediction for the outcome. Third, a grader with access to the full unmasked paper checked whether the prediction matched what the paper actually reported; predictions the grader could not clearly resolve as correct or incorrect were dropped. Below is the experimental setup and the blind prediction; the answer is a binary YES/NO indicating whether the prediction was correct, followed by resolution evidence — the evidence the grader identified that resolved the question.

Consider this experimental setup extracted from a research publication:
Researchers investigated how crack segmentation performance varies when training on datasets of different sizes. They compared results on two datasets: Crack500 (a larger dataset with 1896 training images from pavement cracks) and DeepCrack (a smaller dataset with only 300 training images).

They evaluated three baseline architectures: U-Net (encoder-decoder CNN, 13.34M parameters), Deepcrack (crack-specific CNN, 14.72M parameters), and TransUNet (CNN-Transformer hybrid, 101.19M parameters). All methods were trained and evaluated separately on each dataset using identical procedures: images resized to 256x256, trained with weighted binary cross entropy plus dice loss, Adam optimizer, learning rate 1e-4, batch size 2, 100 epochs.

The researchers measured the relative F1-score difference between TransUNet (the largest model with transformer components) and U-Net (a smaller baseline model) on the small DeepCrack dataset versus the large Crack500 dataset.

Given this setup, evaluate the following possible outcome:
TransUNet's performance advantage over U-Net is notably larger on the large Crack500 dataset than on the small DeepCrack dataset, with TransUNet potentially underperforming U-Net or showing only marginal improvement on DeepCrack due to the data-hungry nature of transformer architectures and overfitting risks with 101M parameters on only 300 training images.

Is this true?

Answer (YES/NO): NO